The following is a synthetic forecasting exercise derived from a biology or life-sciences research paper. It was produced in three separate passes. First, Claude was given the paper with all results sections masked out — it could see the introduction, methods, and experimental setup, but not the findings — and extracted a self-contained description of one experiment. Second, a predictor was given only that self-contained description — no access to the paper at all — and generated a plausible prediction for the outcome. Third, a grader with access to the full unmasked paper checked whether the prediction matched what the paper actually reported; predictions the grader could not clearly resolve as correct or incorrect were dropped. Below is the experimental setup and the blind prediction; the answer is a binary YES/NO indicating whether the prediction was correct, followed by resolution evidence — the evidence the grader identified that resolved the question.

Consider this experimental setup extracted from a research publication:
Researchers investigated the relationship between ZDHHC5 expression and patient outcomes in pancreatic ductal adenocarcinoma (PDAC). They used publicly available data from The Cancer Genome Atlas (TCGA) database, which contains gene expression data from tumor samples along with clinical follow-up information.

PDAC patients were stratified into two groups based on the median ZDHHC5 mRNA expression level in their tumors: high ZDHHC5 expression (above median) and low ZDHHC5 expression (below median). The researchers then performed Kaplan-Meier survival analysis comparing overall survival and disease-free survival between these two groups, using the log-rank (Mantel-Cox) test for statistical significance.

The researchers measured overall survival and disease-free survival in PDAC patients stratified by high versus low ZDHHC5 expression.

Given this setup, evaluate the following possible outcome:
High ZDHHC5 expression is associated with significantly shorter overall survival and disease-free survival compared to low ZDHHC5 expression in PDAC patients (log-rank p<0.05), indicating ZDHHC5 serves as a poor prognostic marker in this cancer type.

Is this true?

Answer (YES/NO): YES